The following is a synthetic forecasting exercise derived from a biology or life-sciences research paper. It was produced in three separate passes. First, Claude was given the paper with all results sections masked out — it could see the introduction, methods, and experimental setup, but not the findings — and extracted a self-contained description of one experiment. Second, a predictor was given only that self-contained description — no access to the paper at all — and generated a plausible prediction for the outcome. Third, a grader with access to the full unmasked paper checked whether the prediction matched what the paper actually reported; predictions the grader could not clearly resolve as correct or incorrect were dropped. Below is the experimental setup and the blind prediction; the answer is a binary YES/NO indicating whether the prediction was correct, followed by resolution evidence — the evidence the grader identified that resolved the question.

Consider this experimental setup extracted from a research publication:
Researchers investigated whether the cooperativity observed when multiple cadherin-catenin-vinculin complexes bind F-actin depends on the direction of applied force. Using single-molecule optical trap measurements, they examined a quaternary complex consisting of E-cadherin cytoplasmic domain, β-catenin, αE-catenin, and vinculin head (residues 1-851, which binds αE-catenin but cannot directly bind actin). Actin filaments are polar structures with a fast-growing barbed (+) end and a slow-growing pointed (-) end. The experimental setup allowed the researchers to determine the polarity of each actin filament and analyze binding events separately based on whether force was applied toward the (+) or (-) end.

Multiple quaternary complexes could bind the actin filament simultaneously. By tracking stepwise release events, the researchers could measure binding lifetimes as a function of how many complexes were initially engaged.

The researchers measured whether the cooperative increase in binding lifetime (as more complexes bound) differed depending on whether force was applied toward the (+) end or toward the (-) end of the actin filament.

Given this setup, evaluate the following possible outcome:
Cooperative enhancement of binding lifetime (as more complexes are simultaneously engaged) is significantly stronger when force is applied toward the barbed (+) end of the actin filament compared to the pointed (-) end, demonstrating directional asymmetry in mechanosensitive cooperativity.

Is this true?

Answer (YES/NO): NO